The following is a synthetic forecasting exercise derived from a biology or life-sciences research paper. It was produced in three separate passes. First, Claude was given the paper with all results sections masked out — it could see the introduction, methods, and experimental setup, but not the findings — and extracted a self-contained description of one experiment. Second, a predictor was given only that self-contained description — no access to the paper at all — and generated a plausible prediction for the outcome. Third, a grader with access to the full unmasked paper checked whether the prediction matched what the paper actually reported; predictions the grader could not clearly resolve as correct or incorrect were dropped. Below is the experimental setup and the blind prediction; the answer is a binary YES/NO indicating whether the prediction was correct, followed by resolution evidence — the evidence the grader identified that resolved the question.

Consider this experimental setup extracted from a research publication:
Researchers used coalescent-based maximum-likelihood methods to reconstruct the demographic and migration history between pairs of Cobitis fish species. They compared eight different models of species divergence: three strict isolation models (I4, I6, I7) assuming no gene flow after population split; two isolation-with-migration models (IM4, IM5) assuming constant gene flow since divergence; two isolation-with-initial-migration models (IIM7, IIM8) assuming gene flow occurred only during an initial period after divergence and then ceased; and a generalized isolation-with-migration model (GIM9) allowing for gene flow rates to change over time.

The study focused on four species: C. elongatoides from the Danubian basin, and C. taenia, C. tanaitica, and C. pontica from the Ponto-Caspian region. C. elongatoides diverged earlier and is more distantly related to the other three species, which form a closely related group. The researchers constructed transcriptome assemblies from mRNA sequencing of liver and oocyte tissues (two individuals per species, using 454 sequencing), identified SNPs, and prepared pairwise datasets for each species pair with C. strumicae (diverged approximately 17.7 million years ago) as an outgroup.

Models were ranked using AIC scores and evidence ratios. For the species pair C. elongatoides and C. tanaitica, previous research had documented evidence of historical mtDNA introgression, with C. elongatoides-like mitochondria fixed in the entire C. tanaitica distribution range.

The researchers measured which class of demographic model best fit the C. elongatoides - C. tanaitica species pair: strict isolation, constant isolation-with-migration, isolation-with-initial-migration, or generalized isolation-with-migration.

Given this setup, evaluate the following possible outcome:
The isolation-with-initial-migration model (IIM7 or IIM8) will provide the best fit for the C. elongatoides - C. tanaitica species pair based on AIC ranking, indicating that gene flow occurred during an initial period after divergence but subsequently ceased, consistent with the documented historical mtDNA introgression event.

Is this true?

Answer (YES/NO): YES